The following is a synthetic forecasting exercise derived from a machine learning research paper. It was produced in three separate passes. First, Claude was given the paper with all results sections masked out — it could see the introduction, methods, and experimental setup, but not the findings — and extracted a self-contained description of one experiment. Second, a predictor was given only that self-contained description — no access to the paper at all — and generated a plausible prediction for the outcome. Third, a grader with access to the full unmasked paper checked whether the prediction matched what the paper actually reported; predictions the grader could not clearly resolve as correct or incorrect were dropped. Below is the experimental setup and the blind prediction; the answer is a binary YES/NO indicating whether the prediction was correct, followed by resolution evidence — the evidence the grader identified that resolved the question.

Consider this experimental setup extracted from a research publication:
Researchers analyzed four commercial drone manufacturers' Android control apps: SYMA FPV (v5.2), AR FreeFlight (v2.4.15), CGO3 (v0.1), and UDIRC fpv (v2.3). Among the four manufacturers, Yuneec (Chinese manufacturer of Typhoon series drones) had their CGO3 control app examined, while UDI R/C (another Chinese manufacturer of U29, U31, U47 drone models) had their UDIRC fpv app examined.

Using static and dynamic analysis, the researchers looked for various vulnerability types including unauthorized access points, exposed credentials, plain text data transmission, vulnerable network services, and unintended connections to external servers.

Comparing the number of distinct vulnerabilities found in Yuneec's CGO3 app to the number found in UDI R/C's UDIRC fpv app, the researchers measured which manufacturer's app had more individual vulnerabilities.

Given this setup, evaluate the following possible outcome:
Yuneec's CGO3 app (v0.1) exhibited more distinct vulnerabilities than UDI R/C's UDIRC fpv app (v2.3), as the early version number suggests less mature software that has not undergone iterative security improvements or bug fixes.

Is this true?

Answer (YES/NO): YES